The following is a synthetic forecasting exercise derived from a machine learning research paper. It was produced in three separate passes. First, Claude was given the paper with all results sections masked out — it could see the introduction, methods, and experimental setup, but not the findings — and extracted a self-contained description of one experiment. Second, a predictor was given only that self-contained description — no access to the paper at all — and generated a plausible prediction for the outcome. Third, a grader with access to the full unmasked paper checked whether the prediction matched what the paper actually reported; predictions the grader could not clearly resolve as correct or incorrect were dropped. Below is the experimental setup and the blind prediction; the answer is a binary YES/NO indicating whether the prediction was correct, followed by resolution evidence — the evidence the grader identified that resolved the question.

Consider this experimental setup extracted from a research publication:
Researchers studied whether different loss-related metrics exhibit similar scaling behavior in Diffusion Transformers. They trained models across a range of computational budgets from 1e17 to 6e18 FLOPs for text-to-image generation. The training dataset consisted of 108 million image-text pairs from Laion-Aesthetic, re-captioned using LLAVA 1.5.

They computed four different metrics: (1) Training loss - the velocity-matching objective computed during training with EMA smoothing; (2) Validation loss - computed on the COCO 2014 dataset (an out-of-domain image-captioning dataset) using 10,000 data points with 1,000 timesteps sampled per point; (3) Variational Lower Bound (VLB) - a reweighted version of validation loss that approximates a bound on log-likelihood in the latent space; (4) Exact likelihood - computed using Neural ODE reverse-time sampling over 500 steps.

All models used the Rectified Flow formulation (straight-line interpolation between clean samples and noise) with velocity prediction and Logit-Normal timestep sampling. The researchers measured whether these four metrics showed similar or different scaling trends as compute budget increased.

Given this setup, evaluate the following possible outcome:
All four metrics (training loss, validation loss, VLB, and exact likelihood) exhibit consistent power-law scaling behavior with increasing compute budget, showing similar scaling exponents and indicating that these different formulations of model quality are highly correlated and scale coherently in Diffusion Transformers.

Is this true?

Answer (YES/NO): YES